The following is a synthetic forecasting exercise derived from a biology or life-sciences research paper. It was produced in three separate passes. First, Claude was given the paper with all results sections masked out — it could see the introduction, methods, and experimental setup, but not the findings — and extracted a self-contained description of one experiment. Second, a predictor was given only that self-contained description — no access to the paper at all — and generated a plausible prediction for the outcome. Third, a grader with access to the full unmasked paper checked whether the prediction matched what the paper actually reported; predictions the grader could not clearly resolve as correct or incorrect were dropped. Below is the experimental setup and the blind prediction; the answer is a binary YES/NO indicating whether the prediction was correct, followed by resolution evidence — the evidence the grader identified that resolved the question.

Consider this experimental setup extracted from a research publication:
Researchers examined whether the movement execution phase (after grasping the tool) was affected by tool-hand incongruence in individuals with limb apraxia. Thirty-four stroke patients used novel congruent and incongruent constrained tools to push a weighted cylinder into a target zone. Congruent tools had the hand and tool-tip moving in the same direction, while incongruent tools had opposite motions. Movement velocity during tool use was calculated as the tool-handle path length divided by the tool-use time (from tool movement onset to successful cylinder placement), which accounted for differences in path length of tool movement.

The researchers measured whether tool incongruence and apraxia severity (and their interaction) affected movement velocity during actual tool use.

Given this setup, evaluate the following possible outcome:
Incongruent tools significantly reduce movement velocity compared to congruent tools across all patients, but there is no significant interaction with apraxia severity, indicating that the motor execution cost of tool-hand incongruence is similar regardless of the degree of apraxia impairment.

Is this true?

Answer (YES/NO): NO